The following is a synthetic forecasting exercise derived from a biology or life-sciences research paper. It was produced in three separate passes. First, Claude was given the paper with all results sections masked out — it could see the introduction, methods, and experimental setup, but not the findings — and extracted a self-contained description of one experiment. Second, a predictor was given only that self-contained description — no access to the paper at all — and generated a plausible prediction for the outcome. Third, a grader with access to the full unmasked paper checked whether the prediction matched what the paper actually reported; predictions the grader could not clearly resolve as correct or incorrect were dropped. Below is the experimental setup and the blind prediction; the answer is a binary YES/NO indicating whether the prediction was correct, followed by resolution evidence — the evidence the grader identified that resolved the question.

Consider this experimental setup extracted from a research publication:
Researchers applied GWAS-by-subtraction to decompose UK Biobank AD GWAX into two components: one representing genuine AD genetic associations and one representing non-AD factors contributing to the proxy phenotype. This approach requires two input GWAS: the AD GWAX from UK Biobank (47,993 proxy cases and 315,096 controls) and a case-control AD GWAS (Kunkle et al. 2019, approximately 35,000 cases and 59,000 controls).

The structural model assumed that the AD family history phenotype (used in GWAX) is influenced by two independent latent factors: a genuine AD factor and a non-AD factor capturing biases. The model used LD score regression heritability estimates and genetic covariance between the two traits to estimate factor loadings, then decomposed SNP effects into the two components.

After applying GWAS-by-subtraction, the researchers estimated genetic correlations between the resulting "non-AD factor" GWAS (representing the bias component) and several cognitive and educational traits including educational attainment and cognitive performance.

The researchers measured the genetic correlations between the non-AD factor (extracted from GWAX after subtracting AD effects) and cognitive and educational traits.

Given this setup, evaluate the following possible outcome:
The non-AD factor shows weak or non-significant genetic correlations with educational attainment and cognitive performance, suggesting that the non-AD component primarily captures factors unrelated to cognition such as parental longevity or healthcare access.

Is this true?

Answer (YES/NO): NO